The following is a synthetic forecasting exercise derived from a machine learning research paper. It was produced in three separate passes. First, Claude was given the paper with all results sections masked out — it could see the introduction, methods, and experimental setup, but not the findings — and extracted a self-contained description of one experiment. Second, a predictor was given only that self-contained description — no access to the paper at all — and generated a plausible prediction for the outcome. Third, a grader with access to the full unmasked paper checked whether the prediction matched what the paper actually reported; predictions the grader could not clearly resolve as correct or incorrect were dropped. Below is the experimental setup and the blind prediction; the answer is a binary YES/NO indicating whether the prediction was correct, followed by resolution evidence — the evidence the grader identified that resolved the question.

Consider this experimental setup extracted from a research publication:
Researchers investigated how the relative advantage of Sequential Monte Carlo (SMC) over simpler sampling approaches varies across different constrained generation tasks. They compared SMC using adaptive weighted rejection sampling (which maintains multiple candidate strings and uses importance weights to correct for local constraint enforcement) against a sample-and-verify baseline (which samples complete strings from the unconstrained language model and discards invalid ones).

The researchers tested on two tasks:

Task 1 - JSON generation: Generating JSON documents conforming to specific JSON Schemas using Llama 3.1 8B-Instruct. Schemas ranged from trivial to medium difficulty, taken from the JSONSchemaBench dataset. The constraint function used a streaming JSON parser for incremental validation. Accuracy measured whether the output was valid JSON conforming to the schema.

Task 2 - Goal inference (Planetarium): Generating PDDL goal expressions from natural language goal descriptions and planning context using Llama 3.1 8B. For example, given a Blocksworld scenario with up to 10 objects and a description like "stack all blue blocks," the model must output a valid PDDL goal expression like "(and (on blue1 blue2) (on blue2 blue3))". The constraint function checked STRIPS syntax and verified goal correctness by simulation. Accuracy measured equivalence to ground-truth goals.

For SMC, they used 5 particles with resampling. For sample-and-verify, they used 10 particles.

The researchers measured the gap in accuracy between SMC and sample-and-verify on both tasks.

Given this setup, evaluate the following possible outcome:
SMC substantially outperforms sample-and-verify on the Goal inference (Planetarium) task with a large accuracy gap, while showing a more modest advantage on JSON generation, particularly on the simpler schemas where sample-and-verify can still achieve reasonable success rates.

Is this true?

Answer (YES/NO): YES